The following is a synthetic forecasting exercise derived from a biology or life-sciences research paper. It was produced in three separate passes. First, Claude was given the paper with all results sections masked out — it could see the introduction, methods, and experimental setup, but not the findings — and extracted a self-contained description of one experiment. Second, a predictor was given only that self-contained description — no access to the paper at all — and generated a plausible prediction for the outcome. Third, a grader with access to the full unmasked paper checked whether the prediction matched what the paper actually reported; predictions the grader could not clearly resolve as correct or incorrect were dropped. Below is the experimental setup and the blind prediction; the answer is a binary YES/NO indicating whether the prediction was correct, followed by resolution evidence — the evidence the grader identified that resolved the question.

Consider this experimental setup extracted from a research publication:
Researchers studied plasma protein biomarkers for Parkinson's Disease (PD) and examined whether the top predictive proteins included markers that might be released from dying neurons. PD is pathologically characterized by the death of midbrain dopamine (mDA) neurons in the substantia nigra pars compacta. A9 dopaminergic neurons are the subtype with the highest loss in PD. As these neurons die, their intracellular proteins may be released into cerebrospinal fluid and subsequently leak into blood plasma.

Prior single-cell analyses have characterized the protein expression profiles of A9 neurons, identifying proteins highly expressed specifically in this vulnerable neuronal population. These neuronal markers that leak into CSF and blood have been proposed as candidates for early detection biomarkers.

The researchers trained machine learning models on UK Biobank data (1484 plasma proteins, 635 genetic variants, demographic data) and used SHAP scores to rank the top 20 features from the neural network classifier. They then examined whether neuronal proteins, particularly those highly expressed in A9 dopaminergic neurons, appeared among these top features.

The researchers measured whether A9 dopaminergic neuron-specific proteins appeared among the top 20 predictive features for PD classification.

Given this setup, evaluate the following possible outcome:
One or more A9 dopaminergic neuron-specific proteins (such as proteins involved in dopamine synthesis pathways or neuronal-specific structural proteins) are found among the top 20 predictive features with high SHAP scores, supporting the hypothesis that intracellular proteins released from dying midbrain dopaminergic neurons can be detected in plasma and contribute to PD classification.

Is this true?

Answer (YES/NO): NO